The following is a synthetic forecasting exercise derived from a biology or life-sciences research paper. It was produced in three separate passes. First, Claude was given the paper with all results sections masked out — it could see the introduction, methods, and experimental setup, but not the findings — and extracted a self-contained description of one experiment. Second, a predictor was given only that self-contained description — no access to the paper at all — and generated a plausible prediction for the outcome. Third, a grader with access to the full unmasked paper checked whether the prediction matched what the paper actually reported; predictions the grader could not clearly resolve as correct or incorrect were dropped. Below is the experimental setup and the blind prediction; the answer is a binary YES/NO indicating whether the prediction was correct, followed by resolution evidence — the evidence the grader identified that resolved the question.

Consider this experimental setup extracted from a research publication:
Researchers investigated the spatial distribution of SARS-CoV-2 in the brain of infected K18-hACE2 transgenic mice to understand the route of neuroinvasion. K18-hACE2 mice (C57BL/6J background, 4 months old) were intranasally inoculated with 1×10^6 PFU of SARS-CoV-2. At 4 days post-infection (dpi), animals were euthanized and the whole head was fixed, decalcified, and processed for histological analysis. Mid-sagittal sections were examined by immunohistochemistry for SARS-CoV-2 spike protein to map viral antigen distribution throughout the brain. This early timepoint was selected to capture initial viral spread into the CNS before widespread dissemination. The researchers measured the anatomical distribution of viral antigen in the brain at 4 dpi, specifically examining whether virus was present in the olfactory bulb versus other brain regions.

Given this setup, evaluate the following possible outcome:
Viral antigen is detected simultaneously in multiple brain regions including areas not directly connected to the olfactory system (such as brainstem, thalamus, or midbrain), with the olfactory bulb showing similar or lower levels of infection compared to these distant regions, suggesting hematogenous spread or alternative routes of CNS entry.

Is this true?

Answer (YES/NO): NO